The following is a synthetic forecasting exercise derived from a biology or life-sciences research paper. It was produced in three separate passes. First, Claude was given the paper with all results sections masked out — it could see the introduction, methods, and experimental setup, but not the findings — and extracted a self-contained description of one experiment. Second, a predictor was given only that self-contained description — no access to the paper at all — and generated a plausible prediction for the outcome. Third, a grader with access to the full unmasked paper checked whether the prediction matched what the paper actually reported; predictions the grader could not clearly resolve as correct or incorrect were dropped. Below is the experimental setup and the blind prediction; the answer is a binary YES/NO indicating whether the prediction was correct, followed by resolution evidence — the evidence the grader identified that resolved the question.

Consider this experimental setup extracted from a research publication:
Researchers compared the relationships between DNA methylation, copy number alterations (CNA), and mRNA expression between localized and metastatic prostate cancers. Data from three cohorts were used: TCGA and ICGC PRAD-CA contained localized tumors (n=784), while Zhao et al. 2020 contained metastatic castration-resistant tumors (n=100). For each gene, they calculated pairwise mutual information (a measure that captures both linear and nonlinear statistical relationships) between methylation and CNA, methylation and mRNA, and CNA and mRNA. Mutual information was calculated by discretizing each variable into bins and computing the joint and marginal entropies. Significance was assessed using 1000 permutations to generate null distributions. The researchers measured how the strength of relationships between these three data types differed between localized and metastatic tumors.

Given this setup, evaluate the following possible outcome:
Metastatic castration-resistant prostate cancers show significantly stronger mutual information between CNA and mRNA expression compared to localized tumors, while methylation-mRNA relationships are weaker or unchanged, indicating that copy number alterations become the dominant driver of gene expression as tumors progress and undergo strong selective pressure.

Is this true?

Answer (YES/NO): NO